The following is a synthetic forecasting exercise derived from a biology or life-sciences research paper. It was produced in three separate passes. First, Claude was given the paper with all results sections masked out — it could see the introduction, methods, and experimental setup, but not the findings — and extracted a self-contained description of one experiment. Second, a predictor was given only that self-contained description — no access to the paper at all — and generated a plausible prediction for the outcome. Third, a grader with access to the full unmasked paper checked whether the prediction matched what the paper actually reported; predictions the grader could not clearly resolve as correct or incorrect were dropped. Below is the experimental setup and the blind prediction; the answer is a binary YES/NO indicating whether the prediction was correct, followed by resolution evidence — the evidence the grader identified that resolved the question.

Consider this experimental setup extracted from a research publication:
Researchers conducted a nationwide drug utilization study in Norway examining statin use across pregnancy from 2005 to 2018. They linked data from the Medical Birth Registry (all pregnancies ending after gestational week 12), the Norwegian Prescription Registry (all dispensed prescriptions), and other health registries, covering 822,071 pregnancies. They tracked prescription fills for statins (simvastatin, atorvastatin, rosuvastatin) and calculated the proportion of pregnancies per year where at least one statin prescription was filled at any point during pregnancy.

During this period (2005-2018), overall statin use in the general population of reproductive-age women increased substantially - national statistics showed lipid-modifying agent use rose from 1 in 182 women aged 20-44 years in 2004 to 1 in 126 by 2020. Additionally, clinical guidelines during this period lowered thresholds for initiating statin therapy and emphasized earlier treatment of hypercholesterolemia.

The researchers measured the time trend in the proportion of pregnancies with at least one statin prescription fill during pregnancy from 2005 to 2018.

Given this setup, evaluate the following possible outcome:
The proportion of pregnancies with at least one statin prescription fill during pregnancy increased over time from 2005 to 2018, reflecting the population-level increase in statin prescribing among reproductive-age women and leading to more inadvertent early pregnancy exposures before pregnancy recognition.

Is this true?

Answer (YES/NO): NO